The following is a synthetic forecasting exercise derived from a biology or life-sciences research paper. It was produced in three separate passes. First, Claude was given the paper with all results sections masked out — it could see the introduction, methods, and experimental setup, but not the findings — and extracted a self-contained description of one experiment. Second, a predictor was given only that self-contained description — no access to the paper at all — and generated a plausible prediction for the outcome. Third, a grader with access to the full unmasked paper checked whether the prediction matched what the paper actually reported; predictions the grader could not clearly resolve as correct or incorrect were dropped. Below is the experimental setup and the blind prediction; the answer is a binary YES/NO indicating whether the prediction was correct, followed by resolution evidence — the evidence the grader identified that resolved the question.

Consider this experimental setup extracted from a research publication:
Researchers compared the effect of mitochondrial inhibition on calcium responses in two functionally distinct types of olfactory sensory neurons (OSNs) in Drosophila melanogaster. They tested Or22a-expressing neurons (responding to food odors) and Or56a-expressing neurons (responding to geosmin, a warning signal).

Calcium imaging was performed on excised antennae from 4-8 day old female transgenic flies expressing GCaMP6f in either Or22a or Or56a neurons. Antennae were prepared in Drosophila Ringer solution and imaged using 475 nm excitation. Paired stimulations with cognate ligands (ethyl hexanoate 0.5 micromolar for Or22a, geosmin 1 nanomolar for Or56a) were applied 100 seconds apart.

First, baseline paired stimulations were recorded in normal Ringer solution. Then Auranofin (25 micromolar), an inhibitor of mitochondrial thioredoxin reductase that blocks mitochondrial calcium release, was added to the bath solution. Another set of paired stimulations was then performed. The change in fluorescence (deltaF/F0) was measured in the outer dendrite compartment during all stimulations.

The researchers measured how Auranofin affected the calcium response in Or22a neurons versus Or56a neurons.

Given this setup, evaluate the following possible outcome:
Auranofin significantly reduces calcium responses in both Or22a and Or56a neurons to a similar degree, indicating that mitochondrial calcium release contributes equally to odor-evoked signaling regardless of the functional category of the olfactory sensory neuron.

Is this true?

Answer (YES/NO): NO